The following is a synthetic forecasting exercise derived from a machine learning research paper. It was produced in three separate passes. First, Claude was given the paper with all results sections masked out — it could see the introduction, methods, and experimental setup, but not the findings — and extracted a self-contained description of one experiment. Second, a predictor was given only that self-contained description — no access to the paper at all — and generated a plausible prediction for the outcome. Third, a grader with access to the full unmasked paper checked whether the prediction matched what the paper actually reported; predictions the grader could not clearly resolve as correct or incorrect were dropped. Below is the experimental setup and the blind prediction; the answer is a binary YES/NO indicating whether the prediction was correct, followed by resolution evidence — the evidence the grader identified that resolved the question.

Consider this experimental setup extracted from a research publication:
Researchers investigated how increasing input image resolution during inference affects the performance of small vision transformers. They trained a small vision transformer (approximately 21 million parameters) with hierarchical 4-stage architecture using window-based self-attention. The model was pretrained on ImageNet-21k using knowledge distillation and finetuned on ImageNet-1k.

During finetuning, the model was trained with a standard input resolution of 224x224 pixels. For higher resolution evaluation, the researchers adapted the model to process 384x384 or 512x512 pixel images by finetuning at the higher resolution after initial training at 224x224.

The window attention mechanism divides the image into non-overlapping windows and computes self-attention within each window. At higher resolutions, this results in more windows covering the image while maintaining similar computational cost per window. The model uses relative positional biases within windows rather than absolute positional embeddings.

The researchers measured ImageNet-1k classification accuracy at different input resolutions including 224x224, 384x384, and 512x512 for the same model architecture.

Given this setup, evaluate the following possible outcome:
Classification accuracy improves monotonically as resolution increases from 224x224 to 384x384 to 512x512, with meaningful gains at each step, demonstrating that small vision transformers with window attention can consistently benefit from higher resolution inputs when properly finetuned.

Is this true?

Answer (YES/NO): NO